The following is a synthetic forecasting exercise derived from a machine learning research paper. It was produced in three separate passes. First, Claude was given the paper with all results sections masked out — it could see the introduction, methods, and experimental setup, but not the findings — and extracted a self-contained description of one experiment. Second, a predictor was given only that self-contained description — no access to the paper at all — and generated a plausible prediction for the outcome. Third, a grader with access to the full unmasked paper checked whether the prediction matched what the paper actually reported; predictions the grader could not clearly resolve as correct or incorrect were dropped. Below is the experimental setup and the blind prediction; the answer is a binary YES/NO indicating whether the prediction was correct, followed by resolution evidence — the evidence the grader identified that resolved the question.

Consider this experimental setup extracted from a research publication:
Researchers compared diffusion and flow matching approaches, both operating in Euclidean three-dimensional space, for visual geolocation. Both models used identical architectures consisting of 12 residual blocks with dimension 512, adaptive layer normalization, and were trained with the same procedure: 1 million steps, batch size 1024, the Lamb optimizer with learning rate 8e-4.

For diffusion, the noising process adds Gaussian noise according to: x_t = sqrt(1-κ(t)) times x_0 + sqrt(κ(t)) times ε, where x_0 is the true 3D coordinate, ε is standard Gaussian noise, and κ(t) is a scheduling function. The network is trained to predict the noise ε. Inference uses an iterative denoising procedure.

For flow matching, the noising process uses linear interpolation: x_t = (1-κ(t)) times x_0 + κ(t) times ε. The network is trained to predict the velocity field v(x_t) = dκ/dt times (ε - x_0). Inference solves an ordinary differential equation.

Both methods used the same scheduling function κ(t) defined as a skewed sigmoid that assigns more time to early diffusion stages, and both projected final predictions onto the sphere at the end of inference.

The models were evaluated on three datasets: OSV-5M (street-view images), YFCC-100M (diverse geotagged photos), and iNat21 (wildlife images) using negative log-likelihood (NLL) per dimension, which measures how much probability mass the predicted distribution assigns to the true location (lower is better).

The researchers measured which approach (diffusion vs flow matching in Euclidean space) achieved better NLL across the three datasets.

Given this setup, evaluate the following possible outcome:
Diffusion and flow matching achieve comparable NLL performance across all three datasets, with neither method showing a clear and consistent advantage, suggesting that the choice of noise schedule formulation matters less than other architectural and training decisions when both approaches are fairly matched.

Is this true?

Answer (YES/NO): NO